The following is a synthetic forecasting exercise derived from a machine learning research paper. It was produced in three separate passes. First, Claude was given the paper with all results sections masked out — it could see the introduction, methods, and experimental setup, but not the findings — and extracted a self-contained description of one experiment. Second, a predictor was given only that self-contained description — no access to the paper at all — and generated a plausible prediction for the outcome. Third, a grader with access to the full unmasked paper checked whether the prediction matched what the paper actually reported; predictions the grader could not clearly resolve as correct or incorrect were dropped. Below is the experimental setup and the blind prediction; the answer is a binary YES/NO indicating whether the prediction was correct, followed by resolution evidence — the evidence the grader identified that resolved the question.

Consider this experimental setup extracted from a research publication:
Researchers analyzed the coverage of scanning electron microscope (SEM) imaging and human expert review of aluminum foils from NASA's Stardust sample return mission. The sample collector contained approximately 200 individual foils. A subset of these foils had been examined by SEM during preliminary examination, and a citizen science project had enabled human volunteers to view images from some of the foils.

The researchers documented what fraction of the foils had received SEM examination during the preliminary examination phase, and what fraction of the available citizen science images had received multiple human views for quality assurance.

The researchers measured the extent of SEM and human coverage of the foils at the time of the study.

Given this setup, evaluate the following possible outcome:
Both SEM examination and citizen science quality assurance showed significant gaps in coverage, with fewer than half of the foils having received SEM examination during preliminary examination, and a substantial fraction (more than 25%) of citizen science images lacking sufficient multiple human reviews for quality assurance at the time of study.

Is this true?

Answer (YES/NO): NO